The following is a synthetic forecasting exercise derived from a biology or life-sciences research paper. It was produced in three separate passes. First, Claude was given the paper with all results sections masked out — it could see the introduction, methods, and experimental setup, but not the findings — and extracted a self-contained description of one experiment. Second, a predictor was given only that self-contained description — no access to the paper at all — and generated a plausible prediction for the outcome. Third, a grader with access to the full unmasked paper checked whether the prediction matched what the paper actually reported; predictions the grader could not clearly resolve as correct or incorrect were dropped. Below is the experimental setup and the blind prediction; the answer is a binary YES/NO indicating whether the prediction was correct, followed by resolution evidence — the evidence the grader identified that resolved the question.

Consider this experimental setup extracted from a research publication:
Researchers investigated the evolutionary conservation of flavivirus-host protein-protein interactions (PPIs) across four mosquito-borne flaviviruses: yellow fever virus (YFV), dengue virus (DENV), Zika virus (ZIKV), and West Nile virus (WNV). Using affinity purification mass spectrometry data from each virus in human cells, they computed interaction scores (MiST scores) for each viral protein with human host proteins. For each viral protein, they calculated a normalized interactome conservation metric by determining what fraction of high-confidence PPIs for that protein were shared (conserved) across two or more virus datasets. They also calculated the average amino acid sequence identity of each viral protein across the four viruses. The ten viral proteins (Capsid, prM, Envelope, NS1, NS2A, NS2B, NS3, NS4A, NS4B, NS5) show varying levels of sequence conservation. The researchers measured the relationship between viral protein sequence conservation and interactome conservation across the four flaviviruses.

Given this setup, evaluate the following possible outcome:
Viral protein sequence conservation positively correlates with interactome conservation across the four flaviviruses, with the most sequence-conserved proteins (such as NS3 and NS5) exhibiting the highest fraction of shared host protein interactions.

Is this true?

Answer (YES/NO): NO